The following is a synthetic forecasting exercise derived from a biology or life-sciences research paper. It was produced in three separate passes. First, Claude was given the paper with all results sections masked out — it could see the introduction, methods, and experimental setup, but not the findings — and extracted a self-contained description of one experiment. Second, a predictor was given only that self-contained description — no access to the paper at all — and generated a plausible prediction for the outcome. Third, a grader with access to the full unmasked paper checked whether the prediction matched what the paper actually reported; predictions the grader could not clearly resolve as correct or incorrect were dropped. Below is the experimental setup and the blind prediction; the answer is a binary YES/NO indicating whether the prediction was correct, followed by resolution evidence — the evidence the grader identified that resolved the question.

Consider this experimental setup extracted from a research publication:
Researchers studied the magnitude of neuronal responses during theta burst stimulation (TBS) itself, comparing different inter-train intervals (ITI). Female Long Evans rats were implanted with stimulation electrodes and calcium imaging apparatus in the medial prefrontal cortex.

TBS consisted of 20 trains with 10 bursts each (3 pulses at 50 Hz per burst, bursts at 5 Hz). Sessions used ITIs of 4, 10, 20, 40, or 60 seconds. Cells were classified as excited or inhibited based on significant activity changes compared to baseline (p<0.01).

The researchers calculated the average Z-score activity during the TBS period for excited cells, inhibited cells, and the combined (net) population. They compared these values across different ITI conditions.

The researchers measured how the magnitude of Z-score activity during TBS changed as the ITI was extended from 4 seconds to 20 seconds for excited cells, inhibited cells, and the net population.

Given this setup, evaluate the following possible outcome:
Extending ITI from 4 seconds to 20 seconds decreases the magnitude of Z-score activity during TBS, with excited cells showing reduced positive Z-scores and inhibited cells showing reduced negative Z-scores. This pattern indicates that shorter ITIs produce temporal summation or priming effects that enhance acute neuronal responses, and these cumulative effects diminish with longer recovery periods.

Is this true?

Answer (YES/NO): YES